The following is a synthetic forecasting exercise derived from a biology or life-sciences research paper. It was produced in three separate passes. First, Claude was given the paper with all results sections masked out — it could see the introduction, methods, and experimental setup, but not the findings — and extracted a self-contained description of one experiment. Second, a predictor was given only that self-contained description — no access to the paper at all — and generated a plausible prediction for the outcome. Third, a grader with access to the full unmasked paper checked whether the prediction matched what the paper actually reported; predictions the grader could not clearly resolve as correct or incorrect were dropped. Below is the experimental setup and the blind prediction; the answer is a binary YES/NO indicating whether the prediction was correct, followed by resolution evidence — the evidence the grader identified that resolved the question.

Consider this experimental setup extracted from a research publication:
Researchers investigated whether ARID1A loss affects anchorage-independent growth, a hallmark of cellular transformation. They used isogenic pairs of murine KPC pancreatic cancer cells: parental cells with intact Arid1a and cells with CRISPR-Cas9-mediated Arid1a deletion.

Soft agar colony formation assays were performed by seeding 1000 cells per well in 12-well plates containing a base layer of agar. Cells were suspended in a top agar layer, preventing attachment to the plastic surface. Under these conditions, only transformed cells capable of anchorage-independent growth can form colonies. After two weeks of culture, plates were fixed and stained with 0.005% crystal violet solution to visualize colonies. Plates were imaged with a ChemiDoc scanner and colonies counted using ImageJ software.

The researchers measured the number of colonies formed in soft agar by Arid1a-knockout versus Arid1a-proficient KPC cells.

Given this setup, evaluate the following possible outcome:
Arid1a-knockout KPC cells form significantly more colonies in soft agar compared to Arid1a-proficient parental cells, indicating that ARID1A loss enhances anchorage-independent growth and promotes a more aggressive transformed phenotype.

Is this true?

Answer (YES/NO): NO